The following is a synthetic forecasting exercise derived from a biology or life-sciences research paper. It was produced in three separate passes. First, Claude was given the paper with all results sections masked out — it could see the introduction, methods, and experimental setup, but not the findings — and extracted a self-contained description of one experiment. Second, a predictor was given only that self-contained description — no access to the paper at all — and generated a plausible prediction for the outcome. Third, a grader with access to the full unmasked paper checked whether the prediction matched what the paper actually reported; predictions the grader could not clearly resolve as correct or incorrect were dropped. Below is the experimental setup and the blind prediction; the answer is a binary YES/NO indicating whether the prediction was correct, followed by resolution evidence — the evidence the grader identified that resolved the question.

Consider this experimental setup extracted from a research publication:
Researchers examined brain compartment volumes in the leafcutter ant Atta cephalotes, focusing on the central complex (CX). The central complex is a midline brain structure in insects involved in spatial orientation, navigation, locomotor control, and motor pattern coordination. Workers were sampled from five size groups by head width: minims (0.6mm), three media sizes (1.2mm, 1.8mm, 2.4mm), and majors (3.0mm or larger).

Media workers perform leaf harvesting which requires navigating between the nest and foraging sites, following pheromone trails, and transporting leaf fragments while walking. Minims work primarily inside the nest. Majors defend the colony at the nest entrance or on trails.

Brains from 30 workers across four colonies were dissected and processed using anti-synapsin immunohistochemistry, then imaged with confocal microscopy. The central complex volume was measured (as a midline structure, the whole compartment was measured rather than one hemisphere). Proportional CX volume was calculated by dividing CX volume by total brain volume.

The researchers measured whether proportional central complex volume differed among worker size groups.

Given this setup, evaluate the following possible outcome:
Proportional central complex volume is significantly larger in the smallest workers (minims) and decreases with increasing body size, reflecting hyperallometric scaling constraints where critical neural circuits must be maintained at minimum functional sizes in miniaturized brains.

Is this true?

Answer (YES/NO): YES